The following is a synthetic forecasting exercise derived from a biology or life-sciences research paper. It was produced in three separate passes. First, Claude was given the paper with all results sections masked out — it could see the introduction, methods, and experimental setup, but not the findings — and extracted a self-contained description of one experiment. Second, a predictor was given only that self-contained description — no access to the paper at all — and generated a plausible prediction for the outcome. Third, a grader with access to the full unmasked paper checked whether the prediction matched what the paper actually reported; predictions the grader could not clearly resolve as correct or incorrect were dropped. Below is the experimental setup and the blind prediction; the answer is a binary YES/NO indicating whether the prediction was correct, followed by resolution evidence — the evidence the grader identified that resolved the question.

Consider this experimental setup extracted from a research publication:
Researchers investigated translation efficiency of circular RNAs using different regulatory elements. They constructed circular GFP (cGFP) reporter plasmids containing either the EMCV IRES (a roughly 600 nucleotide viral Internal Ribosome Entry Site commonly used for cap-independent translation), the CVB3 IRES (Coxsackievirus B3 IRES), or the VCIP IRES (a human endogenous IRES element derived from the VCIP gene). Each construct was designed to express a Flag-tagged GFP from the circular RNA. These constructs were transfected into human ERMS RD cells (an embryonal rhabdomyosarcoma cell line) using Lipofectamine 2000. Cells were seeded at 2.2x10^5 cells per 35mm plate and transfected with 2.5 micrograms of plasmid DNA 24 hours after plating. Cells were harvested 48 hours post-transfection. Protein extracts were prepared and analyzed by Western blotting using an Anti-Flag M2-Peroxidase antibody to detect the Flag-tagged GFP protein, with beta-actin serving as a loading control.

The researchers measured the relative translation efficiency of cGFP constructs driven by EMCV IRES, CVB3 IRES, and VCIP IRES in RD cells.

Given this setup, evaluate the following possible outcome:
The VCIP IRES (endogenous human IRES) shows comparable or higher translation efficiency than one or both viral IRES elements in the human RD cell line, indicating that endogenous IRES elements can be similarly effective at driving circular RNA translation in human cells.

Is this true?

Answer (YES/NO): YES